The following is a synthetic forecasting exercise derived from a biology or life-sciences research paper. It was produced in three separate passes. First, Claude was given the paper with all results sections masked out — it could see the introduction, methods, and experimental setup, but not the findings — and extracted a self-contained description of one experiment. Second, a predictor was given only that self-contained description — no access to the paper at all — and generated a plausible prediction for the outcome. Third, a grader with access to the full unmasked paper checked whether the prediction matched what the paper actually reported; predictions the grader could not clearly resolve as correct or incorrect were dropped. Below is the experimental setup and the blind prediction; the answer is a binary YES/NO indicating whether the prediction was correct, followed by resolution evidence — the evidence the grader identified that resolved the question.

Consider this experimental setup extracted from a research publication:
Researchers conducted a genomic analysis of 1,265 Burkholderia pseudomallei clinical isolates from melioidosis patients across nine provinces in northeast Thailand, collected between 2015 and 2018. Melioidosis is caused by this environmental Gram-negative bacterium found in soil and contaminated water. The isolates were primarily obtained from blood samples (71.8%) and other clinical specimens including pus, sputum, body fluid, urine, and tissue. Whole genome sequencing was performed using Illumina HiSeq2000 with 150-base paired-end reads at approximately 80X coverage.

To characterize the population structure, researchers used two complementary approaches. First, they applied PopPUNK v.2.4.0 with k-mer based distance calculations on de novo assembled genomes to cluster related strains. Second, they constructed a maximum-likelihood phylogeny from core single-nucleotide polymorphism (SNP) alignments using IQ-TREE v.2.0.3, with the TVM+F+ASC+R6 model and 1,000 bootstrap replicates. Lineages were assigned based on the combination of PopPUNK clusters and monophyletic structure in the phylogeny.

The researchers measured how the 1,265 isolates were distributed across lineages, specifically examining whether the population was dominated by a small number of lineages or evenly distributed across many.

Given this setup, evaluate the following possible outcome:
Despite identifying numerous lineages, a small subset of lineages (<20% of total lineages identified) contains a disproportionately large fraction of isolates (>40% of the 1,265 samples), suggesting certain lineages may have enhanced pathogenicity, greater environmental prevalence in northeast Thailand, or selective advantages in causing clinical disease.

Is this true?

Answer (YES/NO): YES